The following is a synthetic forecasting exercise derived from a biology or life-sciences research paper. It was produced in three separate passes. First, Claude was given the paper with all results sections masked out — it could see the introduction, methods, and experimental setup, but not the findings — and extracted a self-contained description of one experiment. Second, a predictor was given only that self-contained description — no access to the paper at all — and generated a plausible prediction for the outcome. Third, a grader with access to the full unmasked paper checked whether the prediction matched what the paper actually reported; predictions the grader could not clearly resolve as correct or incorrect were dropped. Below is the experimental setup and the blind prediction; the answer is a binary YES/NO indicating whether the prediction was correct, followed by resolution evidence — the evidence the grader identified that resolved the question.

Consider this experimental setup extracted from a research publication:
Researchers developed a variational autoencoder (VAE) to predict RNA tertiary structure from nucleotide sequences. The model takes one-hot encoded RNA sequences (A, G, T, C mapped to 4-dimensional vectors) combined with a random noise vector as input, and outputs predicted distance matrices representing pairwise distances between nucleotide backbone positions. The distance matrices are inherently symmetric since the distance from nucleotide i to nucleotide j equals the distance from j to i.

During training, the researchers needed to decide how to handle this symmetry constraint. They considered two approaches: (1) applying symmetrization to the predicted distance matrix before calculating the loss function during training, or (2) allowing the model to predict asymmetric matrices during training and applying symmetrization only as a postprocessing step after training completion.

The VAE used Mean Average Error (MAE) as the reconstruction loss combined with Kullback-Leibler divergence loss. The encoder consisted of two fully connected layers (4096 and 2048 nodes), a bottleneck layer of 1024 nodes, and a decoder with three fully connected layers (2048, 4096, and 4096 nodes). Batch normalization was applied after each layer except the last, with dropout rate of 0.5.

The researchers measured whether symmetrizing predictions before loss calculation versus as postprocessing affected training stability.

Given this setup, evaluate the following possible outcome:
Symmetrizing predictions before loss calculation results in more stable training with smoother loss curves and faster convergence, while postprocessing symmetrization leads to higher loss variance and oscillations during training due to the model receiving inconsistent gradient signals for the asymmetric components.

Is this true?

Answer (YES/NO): NO